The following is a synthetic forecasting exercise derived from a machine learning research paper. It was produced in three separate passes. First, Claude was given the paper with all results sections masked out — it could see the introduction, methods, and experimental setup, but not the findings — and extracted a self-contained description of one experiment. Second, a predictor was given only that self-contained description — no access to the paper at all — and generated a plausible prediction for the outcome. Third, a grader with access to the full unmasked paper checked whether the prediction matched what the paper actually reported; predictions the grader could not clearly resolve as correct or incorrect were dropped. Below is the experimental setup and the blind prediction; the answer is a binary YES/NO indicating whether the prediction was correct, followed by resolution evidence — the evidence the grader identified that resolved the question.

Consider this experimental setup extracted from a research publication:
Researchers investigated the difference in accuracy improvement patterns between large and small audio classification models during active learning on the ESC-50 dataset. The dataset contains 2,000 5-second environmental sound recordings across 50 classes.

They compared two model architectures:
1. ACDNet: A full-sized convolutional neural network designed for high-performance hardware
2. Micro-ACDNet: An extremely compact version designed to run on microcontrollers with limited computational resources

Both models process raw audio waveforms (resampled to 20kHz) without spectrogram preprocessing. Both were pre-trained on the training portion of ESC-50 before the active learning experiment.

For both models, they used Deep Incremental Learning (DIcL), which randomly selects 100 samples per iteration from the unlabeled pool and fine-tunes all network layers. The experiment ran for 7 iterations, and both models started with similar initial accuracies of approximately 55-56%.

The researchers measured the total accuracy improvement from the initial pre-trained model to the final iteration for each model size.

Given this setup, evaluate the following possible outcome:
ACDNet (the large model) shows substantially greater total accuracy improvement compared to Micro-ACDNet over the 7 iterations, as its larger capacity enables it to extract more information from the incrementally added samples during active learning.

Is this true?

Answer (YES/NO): YES